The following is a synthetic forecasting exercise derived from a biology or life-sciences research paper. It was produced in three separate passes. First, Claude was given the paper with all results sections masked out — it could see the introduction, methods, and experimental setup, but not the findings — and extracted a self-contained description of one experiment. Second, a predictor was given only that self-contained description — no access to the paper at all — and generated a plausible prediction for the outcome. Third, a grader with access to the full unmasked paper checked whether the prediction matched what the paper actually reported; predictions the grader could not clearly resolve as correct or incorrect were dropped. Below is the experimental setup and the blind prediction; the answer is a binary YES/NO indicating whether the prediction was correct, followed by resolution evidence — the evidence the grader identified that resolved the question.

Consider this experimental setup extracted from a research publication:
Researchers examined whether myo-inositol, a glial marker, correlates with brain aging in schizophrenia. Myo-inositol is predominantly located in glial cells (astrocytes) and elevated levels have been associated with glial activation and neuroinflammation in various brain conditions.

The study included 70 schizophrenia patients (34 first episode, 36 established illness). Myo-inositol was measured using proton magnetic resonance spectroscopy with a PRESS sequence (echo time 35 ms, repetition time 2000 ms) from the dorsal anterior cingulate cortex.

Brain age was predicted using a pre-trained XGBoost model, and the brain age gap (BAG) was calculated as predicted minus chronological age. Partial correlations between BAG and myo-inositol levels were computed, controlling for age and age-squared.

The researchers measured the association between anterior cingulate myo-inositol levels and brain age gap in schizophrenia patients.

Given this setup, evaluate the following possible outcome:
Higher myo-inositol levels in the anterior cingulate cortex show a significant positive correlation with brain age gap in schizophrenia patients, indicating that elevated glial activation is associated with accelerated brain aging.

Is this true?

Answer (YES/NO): NO